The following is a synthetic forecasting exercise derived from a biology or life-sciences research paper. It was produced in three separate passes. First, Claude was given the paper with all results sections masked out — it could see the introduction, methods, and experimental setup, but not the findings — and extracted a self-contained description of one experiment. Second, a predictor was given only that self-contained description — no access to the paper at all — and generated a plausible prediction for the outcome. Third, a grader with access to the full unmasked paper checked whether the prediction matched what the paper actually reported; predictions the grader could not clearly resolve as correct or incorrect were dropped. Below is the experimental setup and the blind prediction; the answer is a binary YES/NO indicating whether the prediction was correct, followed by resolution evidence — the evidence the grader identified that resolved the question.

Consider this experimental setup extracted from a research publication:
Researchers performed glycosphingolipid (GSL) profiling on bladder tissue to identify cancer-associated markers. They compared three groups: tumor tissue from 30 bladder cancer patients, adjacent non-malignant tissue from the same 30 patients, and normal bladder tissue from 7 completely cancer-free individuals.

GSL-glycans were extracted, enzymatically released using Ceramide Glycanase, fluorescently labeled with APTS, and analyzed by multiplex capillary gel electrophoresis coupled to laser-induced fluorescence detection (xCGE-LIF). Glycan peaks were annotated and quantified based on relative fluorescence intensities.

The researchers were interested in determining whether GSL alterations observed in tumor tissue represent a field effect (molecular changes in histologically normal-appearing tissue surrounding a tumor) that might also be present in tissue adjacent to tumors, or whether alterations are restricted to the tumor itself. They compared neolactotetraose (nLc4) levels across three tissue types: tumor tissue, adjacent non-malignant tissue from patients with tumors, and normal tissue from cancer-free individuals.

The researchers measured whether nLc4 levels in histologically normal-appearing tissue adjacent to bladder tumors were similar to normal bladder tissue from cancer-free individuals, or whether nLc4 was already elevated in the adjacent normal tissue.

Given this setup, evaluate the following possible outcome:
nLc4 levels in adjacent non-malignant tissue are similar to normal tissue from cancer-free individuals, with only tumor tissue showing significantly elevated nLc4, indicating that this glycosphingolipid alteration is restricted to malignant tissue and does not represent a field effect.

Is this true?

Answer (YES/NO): YES